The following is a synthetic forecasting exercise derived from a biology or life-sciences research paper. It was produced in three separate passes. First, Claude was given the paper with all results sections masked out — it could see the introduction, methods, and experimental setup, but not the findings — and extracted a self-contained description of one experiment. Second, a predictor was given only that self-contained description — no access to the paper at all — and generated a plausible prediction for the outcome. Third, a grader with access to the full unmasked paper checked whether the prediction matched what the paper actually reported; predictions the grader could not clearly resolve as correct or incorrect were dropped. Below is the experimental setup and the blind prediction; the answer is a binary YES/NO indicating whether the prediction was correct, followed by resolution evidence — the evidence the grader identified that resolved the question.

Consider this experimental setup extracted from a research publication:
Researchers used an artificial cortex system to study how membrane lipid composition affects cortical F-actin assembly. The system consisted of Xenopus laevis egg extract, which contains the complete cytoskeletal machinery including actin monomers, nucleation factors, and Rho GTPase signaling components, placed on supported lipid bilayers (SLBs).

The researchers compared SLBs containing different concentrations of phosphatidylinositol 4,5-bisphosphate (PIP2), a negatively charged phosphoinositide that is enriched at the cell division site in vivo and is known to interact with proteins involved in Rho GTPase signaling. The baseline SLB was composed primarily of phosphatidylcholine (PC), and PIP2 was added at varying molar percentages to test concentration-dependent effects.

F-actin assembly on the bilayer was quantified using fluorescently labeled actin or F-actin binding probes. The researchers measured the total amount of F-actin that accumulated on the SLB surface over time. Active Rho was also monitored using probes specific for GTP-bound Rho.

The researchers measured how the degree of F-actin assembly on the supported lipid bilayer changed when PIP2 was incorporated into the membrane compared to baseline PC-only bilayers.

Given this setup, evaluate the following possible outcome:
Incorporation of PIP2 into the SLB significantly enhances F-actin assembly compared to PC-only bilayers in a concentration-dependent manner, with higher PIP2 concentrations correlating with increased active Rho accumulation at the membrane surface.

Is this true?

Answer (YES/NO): NO